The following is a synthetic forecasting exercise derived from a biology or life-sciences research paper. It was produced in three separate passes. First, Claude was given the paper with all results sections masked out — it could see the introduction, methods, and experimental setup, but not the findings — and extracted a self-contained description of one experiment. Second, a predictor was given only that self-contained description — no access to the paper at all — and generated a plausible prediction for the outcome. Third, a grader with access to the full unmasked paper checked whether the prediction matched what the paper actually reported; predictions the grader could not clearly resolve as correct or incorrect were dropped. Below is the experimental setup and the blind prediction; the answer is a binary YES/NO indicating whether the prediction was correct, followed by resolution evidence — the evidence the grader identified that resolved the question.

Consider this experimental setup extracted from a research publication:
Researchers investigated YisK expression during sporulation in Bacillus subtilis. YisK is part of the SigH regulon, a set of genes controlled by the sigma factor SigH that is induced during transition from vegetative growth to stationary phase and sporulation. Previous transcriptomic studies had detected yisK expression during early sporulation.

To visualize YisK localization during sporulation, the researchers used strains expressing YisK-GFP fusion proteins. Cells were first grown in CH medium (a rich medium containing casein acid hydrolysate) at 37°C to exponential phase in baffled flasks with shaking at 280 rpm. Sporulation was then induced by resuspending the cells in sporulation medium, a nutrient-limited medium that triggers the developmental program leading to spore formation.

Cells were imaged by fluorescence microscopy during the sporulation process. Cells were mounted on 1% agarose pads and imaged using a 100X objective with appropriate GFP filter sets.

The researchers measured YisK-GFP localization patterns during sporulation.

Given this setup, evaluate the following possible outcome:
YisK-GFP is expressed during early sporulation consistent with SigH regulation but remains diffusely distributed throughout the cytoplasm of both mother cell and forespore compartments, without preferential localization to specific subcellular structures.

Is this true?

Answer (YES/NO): NO